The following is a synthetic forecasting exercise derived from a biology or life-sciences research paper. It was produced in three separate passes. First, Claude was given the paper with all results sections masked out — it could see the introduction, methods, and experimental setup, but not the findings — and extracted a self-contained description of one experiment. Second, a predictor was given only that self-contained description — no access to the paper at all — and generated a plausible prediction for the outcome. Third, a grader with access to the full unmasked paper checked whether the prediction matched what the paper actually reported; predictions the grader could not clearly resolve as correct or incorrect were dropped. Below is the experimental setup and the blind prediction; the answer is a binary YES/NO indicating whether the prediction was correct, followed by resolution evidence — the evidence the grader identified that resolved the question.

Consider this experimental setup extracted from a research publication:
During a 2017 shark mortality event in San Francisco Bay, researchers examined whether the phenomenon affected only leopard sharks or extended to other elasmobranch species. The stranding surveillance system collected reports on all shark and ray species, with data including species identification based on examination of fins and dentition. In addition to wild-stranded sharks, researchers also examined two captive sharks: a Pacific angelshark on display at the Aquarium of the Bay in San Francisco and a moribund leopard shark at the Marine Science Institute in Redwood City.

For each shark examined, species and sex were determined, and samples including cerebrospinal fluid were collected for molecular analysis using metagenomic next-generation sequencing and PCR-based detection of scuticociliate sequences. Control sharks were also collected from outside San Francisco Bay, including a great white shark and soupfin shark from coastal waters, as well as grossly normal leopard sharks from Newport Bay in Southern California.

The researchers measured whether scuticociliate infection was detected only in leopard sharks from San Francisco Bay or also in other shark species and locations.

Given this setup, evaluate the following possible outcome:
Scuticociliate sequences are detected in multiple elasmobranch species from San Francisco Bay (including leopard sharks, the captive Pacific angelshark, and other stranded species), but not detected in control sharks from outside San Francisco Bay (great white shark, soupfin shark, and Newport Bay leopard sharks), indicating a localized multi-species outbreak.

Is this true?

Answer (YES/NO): NO